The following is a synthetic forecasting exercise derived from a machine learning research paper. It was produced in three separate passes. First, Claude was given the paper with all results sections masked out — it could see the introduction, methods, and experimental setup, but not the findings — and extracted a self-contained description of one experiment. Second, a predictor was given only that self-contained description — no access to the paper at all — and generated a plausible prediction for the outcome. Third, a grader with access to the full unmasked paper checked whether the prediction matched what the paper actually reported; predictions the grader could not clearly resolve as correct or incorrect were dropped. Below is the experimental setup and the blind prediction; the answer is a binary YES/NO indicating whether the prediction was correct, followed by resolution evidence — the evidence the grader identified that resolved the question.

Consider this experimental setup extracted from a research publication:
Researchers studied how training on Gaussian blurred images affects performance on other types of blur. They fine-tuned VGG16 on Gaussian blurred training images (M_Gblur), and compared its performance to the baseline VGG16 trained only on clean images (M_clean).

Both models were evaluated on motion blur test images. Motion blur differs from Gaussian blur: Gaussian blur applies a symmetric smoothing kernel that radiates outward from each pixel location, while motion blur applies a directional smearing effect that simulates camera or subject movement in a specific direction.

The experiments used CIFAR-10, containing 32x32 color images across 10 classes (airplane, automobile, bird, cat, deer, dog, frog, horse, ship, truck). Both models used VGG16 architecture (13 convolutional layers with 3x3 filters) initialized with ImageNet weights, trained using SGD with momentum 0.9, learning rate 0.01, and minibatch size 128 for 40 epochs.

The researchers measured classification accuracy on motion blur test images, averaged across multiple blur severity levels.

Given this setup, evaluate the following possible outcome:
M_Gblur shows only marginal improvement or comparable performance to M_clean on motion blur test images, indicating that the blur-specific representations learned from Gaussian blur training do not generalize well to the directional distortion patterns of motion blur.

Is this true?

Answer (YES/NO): NO